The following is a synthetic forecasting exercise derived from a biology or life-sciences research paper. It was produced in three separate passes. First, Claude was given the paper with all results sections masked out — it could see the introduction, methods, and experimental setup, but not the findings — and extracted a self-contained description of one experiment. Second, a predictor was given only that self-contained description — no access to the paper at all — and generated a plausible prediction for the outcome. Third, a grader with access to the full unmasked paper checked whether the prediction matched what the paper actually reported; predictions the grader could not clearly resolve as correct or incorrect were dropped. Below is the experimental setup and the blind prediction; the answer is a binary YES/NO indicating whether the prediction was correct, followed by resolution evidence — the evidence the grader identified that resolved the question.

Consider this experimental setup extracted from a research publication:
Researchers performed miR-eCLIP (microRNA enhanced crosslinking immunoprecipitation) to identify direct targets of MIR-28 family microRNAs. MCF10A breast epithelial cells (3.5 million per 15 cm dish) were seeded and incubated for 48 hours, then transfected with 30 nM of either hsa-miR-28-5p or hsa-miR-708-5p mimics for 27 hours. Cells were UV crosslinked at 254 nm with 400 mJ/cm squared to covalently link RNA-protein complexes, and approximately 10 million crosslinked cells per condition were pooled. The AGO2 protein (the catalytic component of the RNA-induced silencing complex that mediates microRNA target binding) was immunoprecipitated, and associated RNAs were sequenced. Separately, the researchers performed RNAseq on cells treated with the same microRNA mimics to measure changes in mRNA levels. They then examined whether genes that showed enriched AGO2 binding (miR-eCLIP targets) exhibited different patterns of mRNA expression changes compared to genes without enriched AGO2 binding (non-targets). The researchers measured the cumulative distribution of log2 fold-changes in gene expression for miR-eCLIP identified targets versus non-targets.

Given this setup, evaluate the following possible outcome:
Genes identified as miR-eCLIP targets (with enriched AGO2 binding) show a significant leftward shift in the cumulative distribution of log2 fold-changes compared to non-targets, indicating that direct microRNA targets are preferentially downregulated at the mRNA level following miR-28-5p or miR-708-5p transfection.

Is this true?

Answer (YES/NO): YES